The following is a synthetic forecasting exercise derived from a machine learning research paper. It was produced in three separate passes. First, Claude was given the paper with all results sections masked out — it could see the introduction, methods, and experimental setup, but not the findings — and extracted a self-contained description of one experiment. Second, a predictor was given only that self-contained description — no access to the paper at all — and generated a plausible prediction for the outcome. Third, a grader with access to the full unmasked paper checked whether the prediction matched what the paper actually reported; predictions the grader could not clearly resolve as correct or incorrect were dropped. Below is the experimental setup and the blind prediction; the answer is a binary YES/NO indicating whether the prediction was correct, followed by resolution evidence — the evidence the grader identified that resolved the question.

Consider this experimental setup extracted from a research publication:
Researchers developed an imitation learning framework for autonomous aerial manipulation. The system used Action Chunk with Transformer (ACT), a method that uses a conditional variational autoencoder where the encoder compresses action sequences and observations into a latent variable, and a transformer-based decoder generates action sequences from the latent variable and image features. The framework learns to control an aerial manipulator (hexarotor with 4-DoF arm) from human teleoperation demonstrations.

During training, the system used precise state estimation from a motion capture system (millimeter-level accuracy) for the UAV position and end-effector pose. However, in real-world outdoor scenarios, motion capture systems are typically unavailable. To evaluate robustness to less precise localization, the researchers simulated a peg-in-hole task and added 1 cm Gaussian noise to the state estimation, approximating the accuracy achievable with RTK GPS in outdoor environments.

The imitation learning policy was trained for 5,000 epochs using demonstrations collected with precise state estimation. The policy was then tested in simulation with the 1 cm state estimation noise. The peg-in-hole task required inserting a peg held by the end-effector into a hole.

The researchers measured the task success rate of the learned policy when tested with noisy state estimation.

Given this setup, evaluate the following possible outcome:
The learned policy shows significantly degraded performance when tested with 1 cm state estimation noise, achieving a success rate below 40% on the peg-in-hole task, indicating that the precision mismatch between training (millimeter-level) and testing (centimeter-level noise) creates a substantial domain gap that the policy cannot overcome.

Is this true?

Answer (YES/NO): NO